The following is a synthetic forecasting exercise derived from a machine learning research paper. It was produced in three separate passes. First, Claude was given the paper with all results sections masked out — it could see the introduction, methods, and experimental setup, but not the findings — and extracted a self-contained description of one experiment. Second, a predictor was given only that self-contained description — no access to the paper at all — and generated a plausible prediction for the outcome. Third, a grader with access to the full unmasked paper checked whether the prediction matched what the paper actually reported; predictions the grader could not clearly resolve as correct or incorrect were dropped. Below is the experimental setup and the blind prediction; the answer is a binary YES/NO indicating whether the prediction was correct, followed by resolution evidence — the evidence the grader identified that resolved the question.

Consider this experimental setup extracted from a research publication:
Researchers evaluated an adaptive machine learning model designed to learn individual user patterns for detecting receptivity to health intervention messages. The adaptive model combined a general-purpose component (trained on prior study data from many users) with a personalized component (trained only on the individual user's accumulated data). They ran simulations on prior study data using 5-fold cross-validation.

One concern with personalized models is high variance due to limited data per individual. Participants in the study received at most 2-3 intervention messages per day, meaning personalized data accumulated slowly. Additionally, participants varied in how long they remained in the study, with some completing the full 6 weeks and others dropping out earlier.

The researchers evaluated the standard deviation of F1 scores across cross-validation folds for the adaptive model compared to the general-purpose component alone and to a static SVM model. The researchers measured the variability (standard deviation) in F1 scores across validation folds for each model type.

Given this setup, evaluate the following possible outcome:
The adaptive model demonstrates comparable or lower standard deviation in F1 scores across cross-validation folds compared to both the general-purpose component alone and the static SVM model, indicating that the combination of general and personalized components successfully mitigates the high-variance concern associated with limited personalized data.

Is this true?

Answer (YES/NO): NO